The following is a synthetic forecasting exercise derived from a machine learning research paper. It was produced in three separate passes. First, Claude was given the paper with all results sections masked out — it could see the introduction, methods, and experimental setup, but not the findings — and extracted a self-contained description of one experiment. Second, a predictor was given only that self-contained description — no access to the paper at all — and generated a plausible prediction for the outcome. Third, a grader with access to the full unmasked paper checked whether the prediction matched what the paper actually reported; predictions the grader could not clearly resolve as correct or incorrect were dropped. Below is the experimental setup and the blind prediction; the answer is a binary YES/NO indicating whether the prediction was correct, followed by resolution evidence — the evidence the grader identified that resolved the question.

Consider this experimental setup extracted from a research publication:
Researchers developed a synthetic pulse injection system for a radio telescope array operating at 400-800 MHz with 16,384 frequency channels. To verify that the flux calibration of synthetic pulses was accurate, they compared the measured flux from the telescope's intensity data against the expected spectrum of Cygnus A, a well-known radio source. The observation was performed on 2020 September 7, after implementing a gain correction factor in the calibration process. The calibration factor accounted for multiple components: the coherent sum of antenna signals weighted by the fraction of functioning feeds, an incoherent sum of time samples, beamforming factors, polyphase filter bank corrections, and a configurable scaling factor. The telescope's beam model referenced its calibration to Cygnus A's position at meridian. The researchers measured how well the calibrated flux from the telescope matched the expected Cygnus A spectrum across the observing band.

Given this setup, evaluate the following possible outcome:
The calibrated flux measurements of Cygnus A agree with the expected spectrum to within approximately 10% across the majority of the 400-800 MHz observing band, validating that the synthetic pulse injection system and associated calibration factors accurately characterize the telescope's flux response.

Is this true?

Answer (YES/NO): YES